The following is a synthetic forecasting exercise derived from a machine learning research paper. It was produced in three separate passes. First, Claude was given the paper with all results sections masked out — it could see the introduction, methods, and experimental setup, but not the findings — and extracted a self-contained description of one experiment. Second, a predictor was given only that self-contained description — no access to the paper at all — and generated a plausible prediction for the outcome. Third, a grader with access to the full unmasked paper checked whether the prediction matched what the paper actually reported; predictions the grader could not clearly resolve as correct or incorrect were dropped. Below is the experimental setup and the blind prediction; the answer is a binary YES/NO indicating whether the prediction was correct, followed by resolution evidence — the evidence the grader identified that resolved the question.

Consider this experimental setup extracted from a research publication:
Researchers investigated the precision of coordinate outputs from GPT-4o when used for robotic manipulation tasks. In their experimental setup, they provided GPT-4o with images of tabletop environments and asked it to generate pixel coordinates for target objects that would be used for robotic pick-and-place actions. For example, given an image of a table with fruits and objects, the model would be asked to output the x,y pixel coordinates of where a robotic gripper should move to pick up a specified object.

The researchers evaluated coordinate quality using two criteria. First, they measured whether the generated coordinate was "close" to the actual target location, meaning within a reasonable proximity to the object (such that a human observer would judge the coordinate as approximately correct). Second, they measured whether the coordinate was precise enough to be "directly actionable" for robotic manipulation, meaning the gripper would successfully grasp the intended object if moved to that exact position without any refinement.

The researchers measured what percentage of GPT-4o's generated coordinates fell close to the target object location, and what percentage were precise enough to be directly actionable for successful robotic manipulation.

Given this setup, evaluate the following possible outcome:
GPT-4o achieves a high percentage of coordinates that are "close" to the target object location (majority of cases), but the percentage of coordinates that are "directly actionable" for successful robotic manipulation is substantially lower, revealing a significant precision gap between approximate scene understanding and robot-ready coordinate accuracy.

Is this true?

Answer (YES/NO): YES